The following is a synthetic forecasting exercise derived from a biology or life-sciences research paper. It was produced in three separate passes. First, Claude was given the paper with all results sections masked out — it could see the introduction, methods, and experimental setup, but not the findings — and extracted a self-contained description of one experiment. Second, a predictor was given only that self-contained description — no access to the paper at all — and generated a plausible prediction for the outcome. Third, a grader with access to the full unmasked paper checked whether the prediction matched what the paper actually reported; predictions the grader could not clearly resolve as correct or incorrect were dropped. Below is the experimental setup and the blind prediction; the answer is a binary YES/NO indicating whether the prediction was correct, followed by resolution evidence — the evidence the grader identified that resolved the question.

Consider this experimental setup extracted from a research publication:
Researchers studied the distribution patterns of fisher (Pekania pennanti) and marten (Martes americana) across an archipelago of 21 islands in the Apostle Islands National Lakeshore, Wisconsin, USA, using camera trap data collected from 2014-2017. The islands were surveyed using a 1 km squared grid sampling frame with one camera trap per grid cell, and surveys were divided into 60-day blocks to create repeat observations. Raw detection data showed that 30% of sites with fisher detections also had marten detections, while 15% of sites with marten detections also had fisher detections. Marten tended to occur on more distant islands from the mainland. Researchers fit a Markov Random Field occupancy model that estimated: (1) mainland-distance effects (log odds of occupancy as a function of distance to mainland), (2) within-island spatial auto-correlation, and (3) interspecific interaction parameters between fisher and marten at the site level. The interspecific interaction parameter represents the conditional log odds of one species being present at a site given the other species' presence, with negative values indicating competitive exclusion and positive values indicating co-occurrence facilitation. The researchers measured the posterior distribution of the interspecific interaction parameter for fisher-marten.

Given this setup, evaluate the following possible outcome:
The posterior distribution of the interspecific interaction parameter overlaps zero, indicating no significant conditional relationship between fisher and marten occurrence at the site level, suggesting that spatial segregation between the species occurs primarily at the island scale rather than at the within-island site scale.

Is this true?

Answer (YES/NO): YES